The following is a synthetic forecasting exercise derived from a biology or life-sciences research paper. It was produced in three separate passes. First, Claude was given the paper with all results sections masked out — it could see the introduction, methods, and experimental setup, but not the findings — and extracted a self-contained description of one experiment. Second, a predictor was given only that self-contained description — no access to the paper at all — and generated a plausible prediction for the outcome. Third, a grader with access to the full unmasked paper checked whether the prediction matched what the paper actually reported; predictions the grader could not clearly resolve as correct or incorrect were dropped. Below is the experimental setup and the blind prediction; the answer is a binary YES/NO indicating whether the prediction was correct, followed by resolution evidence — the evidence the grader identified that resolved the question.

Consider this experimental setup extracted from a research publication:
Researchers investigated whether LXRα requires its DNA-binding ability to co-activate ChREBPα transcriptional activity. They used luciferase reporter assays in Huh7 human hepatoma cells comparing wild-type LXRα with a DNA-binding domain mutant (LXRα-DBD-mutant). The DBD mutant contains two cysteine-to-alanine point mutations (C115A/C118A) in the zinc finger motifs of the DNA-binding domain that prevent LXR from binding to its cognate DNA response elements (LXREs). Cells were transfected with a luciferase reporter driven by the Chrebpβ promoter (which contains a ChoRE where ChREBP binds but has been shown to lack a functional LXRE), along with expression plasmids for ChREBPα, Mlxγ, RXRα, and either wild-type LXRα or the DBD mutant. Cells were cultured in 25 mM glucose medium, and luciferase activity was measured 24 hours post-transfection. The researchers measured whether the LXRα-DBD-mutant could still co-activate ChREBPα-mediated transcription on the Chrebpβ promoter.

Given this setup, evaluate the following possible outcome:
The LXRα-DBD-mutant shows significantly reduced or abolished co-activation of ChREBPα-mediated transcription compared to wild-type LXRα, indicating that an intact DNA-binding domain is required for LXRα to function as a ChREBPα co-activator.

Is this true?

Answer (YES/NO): YES